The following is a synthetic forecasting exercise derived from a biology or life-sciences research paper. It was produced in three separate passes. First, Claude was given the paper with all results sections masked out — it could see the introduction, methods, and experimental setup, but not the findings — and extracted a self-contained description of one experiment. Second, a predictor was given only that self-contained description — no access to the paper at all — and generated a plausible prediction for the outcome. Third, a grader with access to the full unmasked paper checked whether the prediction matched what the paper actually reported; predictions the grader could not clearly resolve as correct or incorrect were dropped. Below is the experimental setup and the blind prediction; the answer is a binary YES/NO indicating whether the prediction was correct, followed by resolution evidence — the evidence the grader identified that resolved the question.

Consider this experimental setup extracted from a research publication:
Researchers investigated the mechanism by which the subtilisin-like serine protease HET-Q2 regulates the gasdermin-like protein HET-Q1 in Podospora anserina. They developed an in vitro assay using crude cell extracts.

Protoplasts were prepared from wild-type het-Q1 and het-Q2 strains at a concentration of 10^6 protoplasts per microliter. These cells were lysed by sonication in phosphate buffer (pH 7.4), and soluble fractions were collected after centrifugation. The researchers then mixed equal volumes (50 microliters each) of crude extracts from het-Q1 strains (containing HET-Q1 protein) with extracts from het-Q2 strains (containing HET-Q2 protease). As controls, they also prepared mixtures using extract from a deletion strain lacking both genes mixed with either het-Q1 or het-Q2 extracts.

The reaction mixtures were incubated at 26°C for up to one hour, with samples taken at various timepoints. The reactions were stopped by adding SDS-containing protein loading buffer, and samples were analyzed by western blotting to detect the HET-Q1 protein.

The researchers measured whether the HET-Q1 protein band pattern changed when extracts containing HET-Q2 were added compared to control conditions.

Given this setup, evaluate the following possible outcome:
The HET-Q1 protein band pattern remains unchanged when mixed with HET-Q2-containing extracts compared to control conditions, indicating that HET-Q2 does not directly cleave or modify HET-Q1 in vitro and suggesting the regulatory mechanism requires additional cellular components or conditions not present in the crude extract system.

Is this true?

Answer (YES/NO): NO